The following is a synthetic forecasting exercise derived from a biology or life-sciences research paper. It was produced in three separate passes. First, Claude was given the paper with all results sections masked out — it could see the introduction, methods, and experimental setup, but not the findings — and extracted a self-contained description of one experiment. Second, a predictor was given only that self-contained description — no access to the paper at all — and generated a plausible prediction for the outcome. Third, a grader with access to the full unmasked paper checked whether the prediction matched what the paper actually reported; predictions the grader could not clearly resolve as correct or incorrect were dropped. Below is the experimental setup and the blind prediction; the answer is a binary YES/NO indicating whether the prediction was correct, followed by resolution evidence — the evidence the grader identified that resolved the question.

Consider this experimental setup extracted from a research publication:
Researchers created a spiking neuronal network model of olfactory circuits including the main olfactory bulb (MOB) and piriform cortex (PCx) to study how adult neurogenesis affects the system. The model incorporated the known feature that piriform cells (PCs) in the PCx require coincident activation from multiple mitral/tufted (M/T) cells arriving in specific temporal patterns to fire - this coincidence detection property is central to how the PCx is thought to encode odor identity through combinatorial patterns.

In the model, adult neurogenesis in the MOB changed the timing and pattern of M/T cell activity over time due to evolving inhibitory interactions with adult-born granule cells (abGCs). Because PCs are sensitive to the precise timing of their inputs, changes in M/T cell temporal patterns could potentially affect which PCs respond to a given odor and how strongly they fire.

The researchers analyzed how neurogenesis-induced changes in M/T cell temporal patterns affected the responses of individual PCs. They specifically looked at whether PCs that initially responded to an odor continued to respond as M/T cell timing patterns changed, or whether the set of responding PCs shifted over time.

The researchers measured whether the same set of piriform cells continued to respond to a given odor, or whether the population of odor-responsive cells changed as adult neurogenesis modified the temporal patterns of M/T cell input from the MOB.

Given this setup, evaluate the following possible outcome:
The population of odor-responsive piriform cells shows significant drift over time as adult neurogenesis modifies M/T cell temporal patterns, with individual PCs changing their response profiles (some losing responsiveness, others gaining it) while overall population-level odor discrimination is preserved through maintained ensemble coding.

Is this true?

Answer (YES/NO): NO